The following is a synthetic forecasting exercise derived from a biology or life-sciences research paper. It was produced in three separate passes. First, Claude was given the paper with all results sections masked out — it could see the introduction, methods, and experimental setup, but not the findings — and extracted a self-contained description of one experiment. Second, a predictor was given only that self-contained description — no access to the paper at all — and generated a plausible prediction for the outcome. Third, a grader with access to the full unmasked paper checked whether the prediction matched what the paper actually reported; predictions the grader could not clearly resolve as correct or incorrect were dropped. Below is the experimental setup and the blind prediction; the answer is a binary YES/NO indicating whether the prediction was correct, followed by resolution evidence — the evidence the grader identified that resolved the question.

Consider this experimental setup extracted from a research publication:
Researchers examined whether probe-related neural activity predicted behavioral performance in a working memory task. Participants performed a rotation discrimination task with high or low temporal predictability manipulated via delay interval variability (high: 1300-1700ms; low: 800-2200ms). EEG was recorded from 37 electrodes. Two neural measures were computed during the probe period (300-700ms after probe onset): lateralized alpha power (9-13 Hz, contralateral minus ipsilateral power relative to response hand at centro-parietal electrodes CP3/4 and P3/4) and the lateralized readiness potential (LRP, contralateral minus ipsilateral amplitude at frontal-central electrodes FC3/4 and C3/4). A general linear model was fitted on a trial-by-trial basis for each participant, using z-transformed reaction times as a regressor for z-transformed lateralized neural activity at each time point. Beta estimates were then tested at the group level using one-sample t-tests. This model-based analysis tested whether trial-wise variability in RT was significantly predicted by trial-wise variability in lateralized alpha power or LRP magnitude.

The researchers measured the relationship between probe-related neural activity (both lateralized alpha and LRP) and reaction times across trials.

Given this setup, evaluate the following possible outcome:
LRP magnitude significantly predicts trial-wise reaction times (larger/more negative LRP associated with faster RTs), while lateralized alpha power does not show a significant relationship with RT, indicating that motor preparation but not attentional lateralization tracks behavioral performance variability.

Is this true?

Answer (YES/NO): YES